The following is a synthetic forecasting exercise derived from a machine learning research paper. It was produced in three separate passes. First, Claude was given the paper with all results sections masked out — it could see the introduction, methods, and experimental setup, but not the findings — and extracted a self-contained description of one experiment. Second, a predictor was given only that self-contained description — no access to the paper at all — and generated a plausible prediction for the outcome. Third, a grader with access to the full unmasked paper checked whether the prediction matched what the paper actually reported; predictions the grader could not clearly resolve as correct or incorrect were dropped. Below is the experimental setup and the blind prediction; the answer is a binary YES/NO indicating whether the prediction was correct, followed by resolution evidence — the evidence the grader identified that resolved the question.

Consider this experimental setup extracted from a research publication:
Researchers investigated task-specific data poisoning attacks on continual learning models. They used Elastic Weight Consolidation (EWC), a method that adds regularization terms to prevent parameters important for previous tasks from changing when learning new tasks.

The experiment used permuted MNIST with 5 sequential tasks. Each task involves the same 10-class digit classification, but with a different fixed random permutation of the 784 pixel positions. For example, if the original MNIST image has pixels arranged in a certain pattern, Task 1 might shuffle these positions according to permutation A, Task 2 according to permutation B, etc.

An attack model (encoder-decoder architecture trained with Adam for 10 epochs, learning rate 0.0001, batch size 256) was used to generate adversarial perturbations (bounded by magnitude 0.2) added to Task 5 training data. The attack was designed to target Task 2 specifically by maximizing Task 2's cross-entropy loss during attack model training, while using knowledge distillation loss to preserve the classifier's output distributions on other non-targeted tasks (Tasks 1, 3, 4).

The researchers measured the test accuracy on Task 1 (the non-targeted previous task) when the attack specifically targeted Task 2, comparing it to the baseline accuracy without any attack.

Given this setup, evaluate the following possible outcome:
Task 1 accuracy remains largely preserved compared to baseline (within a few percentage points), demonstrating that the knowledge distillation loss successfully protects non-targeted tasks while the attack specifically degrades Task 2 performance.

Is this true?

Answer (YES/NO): YES